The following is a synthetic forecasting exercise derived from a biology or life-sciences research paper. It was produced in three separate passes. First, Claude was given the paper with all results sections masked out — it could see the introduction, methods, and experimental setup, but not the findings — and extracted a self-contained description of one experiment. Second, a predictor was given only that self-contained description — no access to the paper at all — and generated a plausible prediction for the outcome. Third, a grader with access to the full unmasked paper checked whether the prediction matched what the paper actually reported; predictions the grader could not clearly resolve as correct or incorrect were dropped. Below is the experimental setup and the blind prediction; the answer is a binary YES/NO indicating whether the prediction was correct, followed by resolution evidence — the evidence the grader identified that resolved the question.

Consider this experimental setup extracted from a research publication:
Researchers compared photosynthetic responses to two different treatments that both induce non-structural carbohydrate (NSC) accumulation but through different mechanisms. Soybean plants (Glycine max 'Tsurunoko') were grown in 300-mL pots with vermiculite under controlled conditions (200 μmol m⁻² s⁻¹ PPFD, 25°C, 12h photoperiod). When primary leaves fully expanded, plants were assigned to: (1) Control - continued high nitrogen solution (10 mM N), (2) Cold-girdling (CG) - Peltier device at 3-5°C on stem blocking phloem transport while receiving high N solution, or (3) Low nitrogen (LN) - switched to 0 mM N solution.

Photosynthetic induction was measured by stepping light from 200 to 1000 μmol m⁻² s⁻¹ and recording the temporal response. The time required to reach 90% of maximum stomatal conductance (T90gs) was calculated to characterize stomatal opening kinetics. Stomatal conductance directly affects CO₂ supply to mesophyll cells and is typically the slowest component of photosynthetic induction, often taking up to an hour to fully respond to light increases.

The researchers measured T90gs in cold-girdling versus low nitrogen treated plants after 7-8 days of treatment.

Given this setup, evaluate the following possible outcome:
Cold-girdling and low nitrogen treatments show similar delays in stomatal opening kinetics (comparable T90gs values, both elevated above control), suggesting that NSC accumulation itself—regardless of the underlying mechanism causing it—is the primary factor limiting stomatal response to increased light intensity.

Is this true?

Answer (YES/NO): NO